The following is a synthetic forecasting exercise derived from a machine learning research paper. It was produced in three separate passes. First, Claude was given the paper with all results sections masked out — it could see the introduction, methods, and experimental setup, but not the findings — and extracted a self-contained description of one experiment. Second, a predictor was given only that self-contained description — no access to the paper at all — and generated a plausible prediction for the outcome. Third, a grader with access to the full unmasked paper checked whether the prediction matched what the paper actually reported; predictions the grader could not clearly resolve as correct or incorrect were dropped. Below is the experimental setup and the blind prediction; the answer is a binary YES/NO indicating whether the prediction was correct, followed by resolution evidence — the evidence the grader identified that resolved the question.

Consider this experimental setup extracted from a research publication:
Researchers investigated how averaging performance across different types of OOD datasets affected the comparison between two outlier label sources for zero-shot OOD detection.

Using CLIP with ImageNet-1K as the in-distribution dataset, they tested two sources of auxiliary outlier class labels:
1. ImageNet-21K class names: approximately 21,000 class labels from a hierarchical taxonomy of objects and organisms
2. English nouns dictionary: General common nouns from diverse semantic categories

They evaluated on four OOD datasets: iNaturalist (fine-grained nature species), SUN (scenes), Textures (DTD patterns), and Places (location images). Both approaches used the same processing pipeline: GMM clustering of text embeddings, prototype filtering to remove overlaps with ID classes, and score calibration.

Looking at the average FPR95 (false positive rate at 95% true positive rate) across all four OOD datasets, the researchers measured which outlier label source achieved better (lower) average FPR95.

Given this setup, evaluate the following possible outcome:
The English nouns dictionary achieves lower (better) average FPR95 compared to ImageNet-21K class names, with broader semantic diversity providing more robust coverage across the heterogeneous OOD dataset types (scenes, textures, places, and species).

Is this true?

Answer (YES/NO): NO